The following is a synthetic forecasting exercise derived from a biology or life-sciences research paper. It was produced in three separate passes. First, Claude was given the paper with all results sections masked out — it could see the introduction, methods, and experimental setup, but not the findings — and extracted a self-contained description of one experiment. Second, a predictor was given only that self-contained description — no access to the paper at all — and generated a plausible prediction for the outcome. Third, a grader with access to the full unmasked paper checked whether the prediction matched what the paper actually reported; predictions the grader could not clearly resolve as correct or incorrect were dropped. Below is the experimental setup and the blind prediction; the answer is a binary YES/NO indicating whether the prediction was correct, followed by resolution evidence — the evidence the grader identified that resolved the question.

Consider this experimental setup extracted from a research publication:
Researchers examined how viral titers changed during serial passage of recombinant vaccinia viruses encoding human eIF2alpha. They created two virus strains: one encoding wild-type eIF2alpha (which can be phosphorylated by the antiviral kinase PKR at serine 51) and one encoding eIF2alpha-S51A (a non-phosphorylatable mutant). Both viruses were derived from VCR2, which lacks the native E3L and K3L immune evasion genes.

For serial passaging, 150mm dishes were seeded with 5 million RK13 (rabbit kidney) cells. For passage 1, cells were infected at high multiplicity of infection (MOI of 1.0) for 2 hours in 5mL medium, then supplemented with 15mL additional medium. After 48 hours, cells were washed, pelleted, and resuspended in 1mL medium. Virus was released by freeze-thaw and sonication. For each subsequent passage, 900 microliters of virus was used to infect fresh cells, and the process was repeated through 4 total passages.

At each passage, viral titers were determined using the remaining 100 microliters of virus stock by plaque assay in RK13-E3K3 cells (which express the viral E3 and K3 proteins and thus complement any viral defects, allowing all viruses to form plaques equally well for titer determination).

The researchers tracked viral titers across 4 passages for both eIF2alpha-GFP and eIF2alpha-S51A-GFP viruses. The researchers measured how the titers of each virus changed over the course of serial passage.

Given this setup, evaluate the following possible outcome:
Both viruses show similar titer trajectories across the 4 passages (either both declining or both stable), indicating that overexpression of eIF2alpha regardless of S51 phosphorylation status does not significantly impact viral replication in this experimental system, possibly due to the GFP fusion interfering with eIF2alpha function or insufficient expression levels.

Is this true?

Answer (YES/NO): NO